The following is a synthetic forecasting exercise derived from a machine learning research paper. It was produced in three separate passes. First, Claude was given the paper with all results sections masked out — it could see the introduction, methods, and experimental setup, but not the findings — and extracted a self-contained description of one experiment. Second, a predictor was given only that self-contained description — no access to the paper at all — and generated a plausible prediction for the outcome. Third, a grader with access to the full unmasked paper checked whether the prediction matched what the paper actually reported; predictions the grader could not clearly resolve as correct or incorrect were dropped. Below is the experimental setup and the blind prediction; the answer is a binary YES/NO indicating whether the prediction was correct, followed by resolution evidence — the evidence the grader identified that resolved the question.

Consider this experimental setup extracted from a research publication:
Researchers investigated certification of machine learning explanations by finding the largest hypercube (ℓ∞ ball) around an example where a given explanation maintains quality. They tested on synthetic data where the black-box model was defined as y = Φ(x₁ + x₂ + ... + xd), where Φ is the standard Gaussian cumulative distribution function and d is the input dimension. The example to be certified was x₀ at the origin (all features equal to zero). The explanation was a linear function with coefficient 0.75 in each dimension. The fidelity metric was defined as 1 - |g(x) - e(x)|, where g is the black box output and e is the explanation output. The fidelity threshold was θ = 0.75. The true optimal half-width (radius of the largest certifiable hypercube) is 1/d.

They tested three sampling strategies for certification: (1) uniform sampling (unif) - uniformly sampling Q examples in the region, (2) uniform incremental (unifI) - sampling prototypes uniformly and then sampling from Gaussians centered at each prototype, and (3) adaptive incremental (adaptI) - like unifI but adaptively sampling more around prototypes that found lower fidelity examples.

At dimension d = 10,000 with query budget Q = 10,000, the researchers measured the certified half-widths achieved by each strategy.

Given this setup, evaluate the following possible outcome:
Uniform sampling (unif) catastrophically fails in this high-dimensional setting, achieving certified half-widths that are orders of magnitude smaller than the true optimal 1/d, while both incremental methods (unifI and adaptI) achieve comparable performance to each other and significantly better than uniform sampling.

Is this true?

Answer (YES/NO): NO